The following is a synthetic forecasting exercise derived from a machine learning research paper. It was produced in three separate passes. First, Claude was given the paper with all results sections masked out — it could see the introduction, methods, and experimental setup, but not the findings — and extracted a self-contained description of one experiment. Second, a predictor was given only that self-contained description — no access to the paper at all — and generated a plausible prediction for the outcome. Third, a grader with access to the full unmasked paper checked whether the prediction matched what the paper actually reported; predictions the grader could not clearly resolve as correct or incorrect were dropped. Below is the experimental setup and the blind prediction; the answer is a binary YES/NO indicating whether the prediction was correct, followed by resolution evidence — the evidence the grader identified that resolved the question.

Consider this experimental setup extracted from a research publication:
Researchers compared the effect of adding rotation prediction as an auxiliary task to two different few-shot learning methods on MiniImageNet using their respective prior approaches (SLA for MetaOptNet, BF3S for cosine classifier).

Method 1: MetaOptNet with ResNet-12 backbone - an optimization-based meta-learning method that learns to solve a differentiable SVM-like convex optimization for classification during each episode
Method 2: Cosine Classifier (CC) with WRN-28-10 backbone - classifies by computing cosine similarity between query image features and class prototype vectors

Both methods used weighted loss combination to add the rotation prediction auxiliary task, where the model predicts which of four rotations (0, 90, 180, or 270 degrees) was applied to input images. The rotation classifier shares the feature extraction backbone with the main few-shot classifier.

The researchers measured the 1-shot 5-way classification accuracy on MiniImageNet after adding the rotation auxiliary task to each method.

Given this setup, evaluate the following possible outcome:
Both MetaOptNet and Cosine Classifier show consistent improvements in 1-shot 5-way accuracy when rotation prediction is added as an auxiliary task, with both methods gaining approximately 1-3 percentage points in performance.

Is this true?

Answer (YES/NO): NO